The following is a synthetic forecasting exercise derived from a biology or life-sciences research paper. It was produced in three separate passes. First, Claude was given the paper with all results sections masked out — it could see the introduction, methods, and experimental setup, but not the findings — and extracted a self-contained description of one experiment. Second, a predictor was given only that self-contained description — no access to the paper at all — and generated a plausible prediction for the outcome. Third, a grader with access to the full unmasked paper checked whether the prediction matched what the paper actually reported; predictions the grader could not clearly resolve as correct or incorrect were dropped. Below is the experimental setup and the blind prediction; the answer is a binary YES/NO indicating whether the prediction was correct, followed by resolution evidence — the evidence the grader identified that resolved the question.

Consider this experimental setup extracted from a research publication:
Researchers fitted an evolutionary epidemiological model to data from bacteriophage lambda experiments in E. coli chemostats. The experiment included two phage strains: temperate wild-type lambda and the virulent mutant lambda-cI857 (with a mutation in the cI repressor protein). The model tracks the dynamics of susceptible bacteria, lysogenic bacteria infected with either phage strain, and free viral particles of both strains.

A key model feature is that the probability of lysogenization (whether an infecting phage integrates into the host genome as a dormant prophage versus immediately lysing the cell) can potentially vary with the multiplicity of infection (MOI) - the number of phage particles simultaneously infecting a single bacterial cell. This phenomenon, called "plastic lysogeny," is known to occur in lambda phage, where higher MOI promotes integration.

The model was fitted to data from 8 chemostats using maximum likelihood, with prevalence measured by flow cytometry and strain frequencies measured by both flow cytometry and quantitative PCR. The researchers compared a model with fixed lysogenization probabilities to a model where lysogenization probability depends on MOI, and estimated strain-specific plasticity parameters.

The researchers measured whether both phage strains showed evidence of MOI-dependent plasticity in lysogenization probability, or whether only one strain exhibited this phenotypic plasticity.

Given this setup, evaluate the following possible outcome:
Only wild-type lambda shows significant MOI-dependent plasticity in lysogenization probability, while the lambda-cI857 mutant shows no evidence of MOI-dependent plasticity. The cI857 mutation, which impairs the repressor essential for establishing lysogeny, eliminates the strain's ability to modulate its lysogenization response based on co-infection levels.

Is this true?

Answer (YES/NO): YES